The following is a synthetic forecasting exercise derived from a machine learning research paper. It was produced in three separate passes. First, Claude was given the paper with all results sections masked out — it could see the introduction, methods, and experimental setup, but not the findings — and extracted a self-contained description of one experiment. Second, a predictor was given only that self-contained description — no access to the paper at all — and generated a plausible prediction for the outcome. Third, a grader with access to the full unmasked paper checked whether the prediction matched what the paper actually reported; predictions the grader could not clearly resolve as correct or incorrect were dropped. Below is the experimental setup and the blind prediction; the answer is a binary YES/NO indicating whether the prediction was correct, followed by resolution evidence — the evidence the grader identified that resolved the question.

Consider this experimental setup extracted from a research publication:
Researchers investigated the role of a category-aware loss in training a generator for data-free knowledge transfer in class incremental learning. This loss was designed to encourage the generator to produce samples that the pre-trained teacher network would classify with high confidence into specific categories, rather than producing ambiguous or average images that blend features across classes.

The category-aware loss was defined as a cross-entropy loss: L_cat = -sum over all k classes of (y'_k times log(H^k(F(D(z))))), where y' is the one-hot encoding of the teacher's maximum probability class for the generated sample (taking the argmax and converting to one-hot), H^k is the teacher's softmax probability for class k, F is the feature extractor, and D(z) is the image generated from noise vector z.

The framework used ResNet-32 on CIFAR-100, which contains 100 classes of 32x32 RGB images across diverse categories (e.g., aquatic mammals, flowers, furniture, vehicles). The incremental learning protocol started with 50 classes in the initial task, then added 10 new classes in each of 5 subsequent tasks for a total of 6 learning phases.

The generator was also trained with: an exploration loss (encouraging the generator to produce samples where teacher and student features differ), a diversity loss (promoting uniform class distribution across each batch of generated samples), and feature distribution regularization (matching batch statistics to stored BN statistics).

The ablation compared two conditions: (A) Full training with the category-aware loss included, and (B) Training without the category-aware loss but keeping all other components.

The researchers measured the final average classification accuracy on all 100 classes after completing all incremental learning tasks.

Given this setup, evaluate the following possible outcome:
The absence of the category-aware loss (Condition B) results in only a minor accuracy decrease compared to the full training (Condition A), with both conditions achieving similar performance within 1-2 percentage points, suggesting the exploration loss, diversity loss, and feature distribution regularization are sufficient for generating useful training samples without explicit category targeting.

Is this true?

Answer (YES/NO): YES